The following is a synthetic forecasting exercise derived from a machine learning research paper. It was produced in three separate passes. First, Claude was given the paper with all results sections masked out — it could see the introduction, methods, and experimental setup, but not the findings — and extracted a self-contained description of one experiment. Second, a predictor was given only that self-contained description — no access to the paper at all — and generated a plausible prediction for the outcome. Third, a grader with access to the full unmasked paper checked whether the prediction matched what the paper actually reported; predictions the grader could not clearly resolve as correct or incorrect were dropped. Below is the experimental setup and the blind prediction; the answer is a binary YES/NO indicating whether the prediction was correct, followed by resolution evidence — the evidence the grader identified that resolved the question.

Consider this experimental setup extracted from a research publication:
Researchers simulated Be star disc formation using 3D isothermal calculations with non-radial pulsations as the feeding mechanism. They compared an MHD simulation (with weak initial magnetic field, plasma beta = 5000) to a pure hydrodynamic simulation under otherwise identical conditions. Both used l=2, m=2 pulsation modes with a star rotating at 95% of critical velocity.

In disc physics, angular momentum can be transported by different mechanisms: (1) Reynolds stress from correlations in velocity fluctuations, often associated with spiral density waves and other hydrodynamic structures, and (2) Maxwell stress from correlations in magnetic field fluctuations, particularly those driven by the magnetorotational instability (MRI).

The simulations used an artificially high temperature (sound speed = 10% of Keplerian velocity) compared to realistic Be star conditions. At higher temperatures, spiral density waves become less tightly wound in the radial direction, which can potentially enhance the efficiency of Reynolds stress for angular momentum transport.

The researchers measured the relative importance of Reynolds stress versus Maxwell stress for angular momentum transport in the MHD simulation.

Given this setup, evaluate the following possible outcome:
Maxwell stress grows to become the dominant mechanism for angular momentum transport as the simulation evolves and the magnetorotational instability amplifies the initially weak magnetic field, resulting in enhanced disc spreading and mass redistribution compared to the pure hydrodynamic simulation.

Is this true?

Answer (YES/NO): YES